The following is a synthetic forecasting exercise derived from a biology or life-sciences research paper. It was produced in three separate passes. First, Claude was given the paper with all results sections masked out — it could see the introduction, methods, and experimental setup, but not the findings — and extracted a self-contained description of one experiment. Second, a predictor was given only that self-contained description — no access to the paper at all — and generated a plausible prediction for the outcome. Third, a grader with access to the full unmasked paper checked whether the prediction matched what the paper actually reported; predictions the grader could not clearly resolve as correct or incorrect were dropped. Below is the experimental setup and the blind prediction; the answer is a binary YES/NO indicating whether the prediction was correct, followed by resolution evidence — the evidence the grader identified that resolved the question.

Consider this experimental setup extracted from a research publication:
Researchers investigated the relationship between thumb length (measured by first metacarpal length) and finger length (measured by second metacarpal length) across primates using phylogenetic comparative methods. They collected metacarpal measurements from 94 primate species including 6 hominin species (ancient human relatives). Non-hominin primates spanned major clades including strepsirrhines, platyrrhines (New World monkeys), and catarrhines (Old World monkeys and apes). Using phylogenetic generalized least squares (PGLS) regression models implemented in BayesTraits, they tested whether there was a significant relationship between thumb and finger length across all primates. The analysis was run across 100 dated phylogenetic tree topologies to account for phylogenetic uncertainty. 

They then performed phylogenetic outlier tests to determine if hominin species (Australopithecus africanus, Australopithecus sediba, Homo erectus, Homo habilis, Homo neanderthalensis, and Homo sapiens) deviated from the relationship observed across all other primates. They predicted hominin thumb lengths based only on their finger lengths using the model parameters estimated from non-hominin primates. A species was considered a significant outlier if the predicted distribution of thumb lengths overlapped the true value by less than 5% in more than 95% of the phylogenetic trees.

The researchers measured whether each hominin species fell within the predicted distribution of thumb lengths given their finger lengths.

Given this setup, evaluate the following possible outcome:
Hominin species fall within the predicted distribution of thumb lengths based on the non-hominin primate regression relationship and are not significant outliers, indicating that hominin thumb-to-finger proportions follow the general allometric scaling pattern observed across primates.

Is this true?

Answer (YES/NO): NO